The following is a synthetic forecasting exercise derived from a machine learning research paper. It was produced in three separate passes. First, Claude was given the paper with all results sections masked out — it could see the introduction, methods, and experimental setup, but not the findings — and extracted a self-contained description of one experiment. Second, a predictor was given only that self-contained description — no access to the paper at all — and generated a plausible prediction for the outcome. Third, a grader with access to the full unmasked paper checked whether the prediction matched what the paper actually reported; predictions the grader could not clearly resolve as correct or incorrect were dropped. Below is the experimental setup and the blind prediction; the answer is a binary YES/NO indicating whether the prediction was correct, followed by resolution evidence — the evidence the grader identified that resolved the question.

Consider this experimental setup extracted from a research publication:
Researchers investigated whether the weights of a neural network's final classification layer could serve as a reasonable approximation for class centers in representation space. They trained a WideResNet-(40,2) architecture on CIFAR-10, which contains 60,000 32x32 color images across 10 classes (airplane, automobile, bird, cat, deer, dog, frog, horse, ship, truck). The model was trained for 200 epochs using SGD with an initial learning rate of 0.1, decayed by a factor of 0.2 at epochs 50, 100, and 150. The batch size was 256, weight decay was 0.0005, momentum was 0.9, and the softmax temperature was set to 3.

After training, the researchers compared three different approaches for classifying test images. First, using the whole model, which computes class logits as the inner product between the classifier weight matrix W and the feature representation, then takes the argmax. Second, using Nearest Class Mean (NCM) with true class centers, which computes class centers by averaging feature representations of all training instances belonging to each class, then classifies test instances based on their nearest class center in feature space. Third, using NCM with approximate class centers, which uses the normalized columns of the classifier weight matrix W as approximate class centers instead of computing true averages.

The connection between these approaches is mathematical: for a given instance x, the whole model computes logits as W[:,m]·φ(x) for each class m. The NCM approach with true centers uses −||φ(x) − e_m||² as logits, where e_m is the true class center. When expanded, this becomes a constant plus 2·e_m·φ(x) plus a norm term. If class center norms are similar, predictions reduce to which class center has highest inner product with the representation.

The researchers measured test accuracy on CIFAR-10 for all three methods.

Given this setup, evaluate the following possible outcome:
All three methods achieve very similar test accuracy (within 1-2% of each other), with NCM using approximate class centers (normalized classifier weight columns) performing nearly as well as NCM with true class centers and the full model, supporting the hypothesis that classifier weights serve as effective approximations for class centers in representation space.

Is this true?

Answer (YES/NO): YES